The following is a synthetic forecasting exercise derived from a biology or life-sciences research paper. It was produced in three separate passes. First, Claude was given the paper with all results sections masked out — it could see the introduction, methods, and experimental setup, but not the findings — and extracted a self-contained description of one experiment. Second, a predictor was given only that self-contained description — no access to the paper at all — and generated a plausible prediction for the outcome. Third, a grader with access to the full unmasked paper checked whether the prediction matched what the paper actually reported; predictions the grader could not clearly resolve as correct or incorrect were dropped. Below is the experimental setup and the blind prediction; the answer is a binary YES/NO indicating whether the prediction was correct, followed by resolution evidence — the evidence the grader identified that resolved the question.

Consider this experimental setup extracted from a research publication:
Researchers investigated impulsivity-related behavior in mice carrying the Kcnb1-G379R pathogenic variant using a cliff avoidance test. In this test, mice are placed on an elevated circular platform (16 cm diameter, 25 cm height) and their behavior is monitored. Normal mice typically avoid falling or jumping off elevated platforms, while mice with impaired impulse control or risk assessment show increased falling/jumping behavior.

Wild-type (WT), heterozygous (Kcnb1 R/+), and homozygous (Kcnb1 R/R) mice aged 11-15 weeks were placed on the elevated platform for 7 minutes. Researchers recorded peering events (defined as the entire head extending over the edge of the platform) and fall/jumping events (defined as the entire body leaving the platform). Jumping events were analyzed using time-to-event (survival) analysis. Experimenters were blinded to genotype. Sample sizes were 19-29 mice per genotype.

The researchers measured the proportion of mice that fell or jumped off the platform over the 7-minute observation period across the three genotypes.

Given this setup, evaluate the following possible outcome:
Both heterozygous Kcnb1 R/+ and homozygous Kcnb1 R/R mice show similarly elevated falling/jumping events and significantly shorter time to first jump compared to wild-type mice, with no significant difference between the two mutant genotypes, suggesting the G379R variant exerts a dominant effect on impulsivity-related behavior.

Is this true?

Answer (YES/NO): NO